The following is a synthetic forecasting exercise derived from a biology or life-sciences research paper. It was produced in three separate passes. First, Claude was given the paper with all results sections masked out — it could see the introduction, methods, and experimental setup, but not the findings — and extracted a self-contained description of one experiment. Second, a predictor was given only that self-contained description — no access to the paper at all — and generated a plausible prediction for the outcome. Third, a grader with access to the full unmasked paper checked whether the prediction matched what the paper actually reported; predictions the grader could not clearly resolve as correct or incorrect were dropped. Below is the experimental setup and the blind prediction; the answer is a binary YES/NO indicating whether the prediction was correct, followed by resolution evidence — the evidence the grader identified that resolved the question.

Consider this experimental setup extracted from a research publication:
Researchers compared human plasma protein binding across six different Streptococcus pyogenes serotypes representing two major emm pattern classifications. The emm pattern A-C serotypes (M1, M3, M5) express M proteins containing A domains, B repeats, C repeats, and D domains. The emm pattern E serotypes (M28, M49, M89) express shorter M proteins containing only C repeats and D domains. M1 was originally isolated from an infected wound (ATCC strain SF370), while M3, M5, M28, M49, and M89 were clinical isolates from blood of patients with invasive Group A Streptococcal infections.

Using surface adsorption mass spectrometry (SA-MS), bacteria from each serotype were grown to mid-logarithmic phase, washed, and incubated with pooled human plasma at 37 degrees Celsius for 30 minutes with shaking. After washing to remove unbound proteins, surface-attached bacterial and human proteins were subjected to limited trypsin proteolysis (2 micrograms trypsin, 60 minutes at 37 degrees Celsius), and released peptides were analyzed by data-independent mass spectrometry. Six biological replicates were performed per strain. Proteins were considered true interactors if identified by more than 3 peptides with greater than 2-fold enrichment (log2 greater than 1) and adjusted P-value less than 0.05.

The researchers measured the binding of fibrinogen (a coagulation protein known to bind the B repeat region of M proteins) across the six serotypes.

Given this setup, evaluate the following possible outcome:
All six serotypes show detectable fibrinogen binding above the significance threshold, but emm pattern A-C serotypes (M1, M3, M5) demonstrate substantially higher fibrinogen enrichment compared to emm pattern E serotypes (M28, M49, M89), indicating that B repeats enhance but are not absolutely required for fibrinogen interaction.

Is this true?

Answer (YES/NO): NO